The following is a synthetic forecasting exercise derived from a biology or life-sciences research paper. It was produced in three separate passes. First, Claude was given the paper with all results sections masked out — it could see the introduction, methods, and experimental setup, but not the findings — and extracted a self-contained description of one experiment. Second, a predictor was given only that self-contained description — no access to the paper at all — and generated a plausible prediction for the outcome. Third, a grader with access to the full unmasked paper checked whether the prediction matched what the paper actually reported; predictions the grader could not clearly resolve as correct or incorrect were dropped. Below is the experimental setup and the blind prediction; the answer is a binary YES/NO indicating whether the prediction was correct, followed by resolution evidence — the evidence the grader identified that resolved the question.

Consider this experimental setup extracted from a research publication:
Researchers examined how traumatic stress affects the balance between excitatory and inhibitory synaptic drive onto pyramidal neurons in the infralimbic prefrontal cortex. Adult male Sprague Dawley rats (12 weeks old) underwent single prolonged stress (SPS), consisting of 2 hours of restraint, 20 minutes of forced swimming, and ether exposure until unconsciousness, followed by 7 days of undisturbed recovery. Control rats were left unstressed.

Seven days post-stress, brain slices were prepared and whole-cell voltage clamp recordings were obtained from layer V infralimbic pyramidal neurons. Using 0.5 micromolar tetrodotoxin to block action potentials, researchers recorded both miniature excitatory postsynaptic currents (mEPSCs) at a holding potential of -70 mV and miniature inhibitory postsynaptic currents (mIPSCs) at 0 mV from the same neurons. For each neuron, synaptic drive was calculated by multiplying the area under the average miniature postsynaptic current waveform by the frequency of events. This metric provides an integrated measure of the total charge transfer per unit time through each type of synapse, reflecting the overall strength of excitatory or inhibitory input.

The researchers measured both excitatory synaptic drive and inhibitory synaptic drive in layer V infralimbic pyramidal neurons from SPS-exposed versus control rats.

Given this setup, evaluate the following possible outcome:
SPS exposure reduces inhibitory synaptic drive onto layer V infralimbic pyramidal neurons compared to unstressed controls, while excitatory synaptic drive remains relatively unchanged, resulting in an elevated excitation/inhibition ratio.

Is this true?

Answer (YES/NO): NO